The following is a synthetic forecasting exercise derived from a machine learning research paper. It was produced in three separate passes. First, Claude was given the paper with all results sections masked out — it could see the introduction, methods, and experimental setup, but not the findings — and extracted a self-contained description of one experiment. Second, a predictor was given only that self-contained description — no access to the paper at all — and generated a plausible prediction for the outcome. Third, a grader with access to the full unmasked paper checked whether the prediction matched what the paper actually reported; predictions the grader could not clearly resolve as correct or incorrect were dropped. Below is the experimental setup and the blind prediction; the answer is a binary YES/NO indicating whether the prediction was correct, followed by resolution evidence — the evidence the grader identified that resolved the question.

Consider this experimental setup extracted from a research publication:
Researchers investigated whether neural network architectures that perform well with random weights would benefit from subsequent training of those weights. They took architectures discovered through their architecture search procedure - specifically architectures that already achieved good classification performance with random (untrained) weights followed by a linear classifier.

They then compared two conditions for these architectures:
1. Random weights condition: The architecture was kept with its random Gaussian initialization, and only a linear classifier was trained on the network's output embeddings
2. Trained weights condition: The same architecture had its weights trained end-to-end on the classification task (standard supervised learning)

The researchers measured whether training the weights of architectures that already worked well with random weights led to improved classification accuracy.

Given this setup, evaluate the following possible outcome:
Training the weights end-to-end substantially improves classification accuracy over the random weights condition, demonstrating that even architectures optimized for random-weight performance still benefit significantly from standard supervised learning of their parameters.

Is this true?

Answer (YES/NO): NO